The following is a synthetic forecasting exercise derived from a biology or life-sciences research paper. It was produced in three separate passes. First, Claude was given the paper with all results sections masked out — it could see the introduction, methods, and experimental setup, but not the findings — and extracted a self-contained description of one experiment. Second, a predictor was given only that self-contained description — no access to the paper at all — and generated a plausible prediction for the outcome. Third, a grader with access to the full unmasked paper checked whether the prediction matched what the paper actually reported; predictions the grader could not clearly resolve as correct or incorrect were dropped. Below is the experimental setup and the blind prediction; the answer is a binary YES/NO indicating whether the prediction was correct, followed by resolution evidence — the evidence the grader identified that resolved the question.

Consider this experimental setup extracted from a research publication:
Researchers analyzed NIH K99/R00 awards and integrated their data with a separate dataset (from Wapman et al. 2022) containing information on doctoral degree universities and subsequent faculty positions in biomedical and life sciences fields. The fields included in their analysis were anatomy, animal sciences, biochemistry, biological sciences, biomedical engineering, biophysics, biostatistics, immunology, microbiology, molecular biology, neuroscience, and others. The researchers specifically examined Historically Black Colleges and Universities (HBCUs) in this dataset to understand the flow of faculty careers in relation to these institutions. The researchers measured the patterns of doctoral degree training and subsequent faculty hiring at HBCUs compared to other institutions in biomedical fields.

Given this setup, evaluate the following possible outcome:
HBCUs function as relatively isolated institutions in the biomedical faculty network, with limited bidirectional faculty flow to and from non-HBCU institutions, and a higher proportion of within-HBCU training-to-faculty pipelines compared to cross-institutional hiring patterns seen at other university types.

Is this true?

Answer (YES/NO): YES